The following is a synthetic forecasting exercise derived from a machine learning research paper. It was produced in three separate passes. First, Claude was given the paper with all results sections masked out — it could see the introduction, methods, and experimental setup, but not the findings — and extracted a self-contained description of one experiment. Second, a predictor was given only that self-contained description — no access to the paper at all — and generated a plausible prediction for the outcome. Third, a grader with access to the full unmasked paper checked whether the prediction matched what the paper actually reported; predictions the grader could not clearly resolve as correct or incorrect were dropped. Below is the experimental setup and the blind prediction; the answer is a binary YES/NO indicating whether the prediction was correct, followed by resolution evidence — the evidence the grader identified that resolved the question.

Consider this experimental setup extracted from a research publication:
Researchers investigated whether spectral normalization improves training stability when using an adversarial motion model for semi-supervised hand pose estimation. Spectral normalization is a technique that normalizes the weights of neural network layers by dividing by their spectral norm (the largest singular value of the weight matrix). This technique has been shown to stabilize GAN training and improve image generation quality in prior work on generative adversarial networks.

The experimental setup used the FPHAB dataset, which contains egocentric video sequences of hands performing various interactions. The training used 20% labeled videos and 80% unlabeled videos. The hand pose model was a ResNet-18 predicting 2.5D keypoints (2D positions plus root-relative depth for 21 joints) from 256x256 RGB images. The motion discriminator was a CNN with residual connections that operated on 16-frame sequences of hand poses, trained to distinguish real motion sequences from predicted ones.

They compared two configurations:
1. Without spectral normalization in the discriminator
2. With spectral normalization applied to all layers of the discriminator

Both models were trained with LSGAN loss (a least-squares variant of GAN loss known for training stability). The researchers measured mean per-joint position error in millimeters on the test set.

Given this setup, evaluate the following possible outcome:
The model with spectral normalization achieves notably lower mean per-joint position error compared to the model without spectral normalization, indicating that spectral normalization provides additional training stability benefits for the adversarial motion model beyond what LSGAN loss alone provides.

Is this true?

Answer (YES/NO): NO